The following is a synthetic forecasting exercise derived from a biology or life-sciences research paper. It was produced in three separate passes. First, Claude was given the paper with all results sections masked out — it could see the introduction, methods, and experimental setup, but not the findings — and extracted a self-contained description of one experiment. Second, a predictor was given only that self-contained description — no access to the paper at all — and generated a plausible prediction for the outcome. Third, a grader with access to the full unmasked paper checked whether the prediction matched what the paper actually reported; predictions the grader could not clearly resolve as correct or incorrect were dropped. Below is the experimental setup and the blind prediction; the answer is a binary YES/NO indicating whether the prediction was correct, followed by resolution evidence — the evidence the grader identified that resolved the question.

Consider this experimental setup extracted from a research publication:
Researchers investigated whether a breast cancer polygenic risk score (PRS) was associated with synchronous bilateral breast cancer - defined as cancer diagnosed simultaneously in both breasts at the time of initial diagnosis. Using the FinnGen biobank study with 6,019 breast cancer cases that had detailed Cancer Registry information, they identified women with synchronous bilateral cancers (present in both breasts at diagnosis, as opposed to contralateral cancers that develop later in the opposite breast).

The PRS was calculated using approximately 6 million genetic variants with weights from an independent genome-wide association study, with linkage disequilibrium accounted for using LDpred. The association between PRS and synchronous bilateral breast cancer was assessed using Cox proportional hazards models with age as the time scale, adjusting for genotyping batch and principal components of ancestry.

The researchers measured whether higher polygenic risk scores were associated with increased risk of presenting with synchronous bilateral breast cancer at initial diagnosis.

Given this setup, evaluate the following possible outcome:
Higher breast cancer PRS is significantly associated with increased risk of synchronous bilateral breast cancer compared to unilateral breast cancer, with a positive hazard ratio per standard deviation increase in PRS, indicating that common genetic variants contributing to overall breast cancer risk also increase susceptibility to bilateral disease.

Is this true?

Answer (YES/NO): YES